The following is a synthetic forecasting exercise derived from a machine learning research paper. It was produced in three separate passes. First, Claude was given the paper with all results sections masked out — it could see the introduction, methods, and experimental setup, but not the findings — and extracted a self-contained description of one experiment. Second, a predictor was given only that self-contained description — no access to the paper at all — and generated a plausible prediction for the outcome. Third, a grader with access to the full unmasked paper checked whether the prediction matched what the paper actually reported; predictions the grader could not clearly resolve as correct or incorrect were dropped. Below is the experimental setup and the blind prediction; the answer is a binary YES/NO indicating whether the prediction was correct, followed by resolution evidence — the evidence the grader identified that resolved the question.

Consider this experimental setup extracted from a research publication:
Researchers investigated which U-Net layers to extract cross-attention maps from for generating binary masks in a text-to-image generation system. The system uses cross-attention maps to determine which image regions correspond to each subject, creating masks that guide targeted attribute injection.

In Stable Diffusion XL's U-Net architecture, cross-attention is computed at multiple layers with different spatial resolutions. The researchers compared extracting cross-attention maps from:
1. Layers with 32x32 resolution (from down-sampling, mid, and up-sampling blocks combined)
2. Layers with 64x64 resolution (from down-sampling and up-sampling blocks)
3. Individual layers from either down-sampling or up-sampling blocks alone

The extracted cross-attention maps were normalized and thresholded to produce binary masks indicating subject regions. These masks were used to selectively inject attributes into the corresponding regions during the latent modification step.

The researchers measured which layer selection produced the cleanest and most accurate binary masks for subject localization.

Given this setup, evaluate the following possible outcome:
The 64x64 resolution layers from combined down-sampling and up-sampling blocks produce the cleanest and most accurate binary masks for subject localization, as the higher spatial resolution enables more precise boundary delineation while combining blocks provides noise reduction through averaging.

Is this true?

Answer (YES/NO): NO